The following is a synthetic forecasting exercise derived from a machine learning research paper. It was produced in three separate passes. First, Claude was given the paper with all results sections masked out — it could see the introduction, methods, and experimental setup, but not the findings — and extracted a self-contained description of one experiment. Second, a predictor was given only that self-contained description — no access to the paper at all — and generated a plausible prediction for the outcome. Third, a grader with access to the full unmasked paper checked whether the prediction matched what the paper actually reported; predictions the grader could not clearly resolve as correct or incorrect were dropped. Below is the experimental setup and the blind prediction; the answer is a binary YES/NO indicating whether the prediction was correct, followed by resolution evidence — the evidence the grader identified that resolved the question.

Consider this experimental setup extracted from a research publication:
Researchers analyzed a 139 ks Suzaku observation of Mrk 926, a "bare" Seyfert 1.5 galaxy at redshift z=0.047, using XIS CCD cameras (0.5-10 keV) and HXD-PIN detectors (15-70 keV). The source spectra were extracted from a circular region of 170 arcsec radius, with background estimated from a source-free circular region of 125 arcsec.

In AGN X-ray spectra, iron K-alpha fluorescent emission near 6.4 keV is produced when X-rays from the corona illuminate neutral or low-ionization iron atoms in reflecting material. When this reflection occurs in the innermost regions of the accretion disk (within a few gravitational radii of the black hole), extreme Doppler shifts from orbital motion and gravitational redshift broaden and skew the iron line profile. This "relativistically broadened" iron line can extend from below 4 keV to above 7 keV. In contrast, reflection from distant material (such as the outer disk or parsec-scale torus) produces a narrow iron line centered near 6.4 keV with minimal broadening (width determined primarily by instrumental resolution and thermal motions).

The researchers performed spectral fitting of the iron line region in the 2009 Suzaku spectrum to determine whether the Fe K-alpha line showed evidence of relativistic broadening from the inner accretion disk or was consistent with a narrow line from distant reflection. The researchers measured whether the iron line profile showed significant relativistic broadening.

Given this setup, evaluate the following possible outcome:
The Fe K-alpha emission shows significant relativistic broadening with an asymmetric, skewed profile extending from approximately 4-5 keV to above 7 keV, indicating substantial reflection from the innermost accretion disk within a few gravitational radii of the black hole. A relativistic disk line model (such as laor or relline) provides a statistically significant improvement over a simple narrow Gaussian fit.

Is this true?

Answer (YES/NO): NO